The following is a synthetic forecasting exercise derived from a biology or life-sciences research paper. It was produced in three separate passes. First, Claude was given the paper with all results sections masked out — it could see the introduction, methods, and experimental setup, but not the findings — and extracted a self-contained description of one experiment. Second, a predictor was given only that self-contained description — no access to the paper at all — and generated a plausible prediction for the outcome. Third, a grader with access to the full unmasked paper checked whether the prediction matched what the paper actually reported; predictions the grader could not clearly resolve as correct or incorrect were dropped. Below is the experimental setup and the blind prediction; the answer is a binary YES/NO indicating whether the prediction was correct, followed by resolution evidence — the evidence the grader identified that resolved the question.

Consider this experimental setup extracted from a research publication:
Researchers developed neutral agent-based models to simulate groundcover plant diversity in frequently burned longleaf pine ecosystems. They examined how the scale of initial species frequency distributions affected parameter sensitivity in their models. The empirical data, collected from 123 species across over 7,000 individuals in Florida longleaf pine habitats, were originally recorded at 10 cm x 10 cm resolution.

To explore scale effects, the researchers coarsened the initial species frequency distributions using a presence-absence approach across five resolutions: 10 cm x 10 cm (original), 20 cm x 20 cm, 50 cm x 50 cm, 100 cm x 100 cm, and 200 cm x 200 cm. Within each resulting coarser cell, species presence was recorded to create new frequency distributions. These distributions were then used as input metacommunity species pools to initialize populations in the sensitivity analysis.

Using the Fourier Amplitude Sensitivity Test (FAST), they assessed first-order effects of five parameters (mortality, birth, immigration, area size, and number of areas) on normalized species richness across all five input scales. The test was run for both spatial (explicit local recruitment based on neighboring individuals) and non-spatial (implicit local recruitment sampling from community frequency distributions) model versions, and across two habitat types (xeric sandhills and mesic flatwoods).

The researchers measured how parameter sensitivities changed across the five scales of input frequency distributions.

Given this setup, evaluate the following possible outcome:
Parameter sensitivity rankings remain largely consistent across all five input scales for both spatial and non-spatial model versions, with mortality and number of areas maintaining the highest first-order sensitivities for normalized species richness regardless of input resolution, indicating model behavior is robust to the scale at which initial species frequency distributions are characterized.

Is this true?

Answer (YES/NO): NO